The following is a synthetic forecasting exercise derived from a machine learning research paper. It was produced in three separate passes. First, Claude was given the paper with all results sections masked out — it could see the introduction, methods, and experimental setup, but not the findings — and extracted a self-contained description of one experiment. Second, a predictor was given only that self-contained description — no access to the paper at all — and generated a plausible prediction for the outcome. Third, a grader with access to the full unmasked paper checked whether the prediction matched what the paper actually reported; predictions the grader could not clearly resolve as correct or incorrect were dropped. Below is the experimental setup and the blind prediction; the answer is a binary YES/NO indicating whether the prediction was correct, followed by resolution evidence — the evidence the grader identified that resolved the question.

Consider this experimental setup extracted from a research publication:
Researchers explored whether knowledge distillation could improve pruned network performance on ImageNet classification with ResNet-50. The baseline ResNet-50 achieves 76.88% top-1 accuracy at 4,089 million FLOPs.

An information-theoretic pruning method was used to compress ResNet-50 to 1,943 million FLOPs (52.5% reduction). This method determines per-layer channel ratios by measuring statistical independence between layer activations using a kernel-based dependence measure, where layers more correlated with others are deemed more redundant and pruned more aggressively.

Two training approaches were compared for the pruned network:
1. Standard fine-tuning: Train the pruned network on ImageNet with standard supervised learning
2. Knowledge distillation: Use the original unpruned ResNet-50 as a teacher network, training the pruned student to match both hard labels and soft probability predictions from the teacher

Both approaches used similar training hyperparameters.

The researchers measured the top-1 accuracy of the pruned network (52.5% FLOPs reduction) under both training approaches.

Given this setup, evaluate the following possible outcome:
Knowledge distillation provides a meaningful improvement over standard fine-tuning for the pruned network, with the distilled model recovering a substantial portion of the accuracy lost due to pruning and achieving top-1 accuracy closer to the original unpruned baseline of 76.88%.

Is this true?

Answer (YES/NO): NO